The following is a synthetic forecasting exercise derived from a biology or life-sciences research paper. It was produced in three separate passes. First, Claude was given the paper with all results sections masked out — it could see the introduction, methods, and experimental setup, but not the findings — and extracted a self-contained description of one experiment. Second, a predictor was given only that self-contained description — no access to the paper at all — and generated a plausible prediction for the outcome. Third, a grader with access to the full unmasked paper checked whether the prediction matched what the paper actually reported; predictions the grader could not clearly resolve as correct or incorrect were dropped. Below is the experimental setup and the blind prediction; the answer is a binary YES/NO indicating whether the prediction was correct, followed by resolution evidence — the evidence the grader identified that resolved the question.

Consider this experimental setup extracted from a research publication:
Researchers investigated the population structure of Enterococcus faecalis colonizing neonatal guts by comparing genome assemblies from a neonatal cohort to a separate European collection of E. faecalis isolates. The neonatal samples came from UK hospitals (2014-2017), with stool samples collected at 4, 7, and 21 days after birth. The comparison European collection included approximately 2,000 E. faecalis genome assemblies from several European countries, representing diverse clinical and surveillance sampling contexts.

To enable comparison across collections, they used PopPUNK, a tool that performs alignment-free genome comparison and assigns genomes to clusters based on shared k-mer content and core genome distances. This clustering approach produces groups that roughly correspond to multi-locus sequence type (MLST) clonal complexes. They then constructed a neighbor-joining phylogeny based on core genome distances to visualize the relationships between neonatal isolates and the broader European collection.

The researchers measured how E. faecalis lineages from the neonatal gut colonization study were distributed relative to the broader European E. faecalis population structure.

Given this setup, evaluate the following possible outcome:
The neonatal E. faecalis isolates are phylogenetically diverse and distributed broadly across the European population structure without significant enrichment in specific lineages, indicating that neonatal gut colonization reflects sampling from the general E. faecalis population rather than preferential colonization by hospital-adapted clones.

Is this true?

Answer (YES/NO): YES